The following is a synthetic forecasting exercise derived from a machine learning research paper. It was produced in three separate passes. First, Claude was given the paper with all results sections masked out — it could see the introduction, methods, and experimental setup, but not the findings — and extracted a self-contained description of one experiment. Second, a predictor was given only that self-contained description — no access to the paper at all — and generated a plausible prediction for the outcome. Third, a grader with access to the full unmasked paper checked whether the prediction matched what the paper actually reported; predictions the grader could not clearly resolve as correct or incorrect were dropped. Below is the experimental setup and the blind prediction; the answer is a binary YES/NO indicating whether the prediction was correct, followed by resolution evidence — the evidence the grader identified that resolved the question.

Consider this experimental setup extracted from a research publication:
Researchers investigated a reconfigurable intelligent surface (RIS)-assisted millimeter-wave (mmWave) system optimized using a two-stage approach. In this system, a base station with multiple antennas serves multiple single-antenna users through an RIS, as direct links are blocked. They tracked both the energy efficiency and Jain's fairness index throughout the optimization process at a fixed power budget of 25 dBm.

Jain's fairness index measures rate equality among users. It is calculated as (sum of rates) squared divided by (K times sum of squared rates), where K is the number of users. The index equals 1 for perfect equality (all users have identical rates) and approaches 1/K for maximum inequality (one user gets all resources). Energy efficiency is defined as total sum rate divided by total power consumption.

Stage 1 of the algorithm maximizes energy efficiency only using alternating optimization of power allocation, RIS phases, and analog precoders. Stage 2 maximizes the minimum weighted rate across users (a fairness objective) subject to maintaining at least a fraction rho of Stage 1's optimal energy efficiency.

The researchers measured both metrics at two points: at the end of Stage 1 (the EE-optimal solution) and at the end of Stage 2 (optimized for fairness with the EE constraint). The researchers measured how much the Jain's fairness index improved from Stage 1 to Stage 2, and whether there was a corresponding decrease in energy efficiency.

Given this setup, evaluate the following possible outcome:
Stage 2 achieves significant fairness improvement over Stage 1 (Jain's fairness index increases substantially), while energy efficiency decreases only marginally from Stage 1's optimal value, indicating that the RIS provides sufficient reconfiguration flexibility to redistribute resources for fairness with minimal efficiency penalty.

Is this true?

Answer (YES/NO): NO